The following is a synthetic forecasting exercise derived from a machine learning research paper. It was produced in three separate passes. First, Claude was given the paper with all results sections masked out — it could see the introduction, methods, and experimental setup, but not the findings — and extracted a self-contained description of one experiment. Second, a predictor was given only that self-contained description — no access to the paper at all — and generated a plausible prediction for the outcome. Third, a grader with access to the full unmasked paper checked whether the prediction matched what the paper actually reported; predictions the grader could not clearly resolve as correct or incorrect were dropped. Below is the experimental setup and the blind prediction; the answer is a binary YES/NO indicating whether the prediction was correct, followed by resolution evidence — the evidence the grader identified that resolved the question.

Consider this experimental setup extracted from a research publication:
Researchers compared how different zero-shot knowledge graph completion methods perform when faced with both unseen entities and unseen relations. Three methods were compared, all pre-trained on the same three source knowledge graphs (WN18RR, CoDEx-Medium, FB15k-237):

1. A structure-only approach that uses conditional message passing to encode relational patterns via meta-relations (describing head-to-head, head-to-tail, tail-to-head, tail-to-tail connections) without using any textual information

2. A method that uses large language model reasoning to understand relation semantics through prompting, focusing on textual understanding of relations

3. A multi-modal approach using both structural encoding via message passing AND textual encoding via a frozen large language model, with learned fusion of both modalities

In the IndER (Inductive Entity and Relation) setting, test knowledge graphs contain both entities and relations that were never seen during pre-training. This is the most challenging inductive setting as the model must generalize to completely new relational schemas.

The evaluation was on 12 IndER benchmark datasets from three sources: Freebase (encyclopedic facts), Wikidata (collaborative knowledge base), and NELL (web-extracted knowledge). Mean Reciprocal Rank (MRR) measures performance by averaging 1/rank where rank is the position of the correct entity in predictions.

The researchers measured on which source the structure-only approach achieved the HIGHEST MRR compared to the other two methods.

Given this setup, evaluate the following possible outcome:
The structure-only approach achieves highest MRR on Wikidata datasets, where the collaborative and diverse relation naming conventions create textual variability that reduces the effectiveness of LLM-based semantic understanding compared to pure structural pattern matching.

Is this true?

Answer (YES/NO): NO